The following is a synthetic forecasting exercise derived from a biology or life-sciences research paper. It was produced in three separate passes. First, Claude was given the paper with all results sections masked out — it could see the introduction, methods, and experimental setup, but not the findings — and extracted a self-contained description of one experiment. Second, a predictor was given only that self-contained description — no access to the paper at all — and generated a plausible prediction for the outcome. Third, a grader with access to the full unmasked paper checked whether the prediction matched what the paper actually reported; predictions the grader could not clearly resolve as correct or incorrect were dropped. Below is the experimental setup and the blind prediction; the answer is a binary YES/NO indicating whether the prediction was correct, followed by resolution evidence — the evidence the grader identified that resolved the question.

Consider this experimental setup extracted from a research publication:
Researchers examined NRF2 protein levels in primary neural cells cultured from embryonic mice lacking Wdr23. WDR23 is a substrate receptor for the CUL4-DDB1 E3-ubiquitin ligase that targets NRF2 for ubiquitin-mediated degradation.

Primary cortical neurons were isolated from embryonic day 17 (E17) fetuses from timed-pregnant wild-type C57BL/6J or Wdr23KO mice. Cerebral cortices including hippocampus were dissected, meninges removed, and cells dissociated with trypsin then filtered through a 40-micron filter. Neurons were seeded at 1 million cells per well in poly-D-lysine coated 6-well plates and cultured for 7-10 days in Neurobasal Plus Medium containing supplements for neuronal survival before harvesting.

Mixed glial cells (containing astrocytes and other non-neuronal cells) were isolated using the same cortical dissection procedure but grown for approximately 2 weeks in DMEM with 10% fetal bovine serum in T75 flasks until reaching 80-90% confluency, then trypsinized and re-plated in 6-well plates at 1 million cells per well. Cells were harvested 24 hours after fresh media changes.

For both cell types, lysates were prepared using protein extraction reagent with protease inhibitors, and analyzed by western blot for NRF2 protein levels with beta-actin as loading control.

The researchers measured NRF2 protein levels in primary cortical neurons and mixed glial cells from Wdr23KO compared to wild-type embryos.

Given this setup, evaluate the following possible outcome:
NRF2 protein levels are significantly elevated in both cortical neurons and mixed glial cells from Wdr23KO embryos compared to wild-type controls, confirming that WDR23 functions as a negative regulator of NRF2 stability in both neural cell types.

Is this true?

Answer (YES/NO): YES